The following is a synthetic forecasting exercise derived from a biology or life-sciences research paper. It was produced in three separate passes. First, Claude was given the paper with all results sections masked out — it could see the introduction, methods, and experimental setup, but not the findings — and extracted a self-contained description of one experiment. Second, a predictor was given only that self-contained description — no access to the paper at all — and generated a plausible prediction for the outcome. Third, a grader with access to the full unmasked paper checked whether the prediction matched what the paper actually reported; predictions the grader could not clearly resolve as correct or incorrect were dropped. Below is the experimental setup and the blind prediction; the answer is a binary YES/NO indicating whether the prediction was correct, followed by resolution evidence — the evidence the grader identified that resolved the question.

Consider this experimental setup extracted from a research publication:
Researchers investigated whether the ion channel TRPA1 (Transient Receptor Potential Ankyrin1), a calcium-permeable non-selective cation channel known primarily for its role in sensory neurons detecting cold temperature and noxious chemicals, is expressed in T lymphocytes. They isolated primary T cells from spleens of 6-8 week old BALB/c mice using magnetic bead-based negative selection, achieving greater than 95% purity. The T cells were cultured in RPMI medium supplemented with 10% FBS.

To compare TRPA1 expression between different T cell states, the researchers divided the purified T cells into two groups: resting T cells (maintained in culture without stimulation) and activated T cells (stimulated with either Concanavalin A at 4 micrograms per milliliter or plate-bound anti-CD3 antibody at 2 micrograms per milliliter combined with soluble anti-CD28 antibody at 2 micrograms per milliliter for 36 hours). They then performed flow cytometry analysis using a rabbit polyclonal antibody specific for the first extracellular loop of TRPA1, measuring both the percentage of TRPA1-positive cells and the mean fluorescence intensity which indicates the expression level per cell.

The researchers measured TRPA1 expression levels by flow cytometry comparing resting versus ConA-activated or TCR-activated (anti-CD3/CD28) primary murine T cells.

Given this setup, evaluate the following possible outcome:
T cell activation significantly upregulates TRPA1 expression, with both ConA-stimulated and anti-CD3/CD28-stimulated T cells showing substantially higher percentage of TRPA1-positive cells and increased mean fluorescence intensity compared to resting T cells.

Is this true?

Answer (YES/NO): YES